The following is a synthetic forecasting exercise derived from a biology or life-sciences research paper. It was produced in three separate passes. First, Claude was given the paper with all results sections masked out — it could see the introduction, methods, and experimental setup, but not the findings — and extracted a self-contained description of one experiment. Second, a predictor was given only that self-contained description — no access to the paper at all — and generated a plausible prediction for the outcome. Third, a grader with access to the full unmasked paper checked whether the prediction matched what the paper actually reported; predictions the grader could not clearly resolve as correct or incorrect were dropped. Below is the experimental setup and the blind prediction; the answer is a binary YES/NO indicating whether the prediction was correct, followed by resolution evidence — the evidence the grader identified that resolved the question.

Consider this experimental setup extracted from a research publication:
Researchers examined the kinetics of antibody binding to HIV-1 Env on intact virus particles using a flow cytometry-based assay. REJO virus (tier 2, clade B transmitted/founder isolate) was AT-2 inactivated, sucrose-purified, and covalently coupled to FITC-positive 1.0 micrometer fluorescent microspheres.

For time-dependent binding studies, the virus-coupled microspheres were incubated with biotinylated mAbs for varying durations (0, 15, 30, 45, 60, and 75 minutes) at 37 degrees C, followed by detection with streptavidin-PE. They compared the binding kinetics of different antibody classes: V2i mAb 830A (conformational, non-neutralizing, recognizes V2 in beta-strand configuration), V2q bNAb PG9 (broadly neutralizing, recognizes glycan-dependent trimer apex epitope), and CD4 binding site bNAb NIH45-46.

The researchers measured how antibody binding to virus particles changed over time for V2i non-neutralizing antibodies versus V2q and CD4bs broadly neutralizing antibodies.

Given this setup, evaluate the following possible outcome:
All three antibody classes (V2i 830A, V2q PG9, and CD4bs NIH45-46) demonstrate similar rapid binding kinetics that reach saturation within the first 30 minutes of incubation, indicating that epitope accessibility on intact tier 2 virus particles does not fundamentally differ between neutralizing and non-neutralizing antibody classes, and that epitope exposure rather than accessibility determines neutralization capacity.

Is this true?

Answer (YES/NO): NO